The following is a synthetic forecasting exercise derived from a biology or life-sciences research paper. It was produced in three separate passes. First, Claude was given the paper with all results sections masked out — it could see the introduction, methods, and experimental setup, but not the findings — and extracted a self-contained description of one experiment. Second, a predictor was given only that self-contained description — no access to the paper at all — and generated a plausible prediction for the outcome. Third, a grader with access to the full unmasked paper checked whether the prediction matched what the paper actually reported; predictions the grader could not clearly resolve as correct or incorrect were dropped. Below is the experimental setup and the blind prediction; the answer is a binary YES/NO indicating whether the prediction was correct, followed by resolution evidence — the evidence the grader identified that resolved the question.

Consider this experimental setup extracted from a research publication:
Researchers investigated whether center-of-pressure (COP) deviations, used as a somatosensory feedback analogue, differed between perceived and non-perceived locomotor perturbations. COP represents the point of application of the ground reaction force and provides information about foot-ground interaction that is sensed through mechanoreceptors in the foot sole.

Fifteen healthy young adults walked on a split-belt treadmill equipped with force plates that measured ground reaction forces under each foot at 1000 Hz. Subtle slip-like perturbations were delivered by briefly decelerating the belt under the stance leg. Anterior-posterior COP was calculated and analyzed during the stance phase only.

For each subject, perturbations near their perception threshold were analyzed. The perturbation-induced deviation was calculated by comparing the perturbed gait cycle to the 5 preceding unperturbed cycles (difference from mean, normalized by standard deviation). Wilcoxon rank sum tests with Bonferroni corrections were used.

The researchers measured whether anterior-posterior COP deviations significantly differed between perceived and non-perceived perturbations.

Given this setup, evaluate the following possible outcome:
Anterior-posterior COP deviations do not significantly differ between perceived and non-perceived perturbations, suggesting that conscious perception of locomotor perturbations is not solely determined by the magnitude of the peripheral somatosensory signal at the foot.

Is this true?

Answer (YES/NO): YES